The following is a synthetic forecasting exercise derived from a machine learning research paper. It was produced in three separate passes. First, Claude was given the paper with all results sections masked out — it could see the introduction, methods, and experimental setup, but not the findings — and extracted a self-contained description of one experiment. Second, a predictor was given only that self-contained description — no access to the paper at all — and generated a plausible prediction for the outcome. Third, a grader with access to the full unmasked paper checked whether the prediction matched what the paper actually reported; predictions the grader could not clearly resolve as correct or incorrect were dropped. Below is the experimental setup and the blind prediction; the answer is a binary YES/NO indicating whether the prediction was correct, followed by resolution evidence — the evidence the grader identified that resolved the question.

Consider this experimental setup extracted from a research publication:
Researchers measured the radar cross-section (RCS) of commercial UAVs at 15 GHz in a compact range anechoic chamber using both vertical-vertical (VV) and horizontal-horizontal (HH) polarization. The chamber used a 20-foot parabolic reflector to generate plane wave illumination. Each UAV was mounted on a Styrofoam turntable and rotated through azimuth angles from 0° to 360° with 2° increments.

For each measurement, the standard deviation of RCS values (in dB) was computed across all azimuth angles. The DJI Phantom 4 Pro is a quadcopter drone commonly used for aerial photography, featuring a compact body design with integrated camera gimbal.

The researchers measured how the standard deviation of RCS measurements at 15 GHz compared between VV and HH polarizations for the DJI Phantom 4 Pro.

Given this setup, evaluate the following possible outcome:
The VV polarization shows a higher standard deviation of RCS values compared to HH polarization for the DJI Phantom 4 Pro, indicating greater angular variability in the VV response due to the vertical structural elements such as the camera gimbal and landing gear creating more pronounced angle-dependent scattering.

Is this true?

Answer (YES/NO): NO